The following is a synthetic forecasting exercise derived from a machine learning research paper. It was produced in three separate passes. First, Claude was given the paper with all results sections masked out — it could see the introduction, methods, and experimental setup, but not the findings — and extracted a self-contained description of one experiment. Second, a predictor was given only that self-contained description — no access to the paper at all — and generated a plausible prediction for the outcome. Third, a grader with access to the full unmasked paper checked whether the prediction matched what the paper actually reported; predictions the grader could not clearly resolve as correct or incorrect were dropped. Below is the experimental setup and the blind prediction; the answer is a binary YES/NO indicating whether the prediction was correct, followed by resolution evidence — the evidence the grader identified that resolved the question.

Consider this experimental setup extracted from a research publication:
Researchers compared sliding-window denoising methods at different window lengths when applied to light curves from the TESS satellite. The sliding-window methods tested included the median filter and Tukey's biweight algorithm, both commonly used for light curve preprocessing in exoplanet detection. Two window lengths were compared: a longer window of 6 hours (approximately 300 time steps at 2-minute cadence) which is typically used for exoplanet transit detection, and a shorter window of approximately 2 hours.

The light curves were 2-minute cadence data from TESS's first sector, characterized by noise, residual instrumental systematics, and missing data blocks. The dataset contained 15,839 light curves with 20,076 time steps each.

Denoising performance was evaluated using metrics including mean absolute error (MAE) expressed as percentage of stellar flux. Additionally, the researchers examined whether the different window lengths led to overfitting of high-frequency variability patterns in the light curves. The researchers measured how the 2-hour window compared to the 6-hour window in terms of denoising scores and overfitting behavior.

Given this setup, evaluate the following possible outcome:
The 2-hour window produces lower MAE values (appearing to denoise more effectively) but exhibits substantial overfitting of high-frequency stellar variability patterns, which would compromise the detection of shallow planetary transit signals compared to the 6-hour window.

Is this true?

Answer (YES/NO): NO